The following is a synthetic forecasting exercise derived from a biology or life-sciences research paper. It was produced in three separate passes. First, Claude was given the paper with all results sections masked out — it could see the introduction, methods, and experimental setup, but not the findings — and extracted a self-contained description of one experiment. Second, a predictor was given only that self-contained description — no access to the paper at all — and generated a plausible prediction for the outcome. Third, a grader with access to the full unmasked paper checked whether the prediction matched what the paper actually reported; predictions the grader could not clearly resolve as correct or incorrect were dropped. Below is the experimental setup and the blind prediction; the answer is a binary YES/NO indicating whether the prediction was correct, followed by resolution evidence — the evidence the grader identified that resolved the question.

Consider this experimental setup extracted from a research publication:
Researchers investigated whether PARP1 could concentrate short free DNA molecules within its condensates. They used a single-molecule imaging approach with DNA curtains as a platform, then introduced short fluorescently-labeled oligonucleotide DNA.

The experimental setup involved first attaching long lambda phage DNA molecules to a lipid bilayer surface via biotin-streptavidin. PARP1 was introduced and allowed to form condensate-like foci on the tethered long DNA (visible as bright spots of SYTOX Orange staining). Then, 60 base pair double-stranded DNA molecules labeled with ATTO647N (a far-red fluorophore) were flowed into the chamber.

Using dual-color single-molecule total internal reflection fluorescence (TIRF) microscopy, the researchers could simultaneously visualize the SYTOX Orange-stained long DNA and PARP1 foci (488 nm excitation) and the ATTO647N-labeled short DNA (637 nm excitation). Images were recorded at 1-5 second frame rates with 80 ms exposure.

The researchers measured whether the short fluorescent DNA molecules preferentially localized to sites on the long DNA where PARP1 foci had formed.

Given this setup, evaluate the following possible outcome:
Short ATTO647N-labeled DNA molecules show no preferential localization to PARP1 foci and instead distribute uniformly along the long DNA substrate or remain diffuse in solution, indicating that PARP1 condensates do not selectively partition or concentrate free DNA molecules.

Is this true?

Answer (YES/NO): NO